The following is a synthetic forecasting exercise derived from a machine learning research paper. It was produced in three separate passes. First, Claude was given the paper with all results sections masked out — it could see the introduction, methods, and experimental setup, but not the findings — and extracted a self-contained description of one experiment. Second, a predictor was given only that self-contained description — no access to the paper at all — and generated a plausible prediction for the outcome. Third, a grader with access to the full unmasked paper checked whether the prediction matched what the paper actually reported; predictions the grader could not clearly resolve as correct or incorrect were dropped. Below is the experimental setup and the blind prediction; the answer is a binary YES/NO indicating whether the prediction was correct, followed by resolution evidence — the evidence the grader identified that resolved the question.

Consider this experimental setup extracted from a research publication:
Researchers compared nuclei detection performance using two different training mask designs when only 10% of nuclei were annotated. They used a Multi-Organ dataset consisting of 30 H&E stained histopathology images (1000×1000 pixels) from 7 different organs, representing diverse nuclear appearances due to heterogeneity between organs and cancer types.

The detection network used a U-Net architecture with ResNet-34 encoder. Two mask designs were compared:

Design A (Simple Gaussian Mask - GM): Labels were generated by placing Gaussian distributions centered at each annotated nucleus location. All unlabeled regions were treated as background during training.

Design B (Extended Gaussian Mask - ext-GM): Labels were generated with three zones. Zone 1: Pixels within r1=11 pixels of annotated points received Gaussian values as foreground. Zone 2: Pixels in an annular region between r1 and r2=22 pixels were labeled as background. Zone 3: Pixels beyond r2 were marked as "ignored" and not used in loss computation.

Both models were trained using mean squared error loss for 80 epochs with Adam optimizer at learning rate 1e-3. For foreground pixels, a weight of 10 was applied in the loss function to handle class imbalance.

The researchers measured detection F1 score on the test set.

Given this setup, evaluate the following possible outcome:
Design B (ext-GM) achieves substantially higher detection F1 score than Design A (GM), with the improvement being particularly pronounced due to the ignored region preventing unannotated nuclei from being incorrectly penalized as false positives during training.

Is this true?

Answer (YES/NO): YES